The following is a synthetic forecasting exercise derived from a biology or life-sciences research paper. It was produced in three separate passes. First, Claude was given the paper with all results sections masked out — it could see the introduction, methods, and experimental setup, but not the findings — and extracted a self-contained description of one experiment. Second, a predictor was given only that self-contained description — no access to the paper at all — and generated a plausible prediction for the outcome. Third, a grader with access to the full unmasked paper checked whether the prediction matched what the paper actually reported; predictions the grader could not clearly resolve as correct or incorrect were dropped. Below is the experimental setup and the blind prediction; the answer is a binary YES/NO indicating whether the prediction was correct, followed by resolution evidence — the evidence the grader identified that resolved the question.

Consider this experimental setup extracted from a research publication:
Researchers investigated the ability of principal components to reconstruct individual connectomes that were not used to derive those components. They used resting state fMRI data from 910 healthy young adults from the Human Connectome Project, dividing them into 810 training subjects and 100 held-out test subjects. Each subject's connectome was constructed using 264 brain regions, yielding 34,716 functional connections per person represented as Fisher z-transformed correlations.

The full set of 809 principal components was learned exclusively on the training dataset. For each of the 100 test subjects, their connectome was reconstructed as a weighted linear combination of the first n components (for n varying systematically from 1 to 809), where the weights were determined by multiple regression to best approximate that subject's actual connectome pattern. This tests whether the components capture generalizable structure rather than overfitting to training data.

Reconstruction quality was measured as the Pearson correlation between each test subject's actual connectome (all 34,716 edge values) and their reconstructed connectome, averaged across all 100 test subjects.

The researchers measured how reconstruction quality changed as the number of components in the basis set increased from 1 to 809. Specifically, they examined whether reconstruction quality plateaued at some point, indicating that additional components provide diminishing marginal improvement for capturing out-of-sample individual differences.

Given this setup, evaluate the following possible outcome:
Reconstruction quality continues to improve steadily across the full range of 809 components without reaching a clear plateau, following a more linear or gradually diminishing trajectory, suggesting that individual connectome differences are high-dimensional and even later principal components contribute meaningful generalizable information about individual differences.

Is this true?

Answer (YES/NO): NO